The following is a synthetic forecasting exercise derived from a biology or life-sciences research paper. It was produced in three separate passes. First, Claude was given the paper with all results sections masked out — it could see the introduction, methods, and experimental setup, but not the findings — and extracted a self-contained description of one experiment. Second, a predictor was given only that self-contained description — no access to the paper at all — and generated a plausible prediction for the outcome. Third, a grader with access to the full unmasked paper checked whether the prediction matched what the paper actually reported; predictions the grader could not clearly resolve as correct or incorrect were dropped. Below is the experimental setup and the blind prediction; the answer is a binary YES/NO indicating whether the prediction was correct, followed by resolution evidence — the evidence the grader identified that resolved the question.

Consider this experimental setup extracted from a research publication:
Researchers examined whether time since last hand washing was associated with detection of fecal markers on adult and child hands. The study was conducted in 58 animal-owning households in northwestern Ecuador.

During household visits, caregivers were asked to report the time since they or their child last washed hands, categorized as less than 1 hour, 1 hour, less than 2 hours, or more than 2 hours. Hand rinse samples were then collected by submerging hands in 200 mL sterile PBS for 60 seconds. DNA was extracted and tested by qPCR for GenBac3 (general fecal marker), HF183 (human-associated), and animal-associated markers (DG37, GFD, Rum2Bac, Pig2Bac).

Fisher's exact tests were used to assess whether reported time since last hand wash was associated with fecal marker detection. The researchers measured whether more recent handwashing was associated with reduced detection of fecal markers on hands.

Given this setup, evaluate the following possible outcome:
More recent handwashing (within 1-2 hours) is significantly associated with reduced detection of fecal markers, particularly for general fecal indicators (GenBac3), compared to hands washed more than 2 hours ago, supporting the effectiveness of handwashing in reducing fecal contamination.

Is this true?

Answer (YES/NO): NO